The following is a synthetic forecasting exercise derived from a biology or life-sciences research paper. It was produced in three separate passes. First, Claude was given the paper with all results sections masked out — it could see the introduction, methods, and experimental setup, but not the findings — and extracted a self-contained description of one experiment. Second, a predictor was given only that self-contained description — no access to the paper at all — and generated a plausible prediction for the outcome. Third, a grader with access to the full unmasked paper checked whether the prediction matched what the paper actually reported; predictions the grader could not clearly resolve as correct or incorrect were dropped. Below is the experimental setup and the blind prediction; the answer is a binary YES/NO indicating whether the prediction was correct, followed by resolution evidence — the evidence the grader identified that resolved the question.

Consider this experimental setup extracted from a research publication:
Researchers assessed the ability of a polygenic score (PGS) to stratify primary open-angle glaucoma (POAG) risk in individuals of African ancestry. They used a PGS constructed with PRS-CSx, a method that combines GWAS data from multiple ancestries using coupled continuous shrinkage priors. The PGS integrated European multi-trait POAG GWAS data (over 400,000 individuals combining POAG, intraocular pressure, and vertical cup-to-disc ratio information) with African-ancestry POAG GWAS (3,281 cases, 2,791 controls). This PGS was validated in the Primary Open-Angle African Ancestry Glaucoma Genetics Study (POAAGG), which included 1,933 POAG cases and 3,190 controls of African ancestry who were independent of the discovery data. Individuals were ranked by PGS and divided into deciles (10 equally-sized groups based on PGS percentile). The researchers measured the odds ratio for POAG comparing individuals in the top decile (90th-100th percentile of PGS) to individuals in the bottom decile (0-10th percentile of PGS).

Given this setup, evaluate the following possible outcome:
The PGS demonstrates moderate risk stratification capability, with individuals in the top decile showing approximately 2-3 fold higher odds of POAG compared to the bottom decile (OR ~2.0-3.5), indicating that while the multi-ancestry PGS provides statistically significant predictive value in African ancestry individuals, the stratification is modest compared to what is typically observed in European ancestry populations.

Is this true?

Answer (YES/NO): NO